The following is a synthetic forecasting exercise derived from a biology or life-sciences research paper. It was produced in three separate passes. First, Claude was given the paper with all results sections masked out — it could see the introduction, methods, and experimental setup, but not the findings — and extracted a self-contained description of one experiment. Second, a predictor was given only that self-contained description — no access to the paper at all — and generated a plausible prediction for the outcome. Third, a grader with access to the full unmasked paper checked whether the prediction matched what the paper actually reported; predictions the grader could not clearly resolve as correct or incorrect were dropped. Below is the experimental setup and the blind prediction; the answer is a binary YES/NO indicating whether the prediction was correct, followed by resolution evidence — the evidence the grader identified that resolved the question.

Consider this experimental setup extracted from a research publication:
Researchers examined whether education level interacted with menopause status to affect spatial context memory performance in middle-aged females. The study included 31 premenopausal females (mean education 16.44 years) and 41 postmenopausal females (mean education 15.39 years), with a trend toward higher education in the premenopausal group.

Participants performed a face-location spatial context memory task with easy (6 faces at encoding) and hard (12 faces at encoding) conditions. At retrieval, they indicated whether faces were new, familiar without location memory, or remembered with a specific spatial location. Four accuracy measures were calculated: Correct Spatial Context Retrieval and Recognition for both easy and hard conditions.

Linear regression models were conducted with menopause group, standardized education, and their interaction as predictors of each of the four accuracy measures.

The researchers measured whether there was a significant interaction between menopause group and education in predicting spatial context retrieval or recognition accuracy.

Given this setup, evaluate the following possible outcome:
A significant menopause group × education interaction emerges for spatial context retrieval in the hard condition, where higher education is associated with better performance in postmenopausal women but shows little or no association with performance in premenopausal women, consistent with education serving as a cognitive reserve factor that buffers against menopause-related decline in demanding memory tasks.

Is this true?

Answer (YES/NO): NO